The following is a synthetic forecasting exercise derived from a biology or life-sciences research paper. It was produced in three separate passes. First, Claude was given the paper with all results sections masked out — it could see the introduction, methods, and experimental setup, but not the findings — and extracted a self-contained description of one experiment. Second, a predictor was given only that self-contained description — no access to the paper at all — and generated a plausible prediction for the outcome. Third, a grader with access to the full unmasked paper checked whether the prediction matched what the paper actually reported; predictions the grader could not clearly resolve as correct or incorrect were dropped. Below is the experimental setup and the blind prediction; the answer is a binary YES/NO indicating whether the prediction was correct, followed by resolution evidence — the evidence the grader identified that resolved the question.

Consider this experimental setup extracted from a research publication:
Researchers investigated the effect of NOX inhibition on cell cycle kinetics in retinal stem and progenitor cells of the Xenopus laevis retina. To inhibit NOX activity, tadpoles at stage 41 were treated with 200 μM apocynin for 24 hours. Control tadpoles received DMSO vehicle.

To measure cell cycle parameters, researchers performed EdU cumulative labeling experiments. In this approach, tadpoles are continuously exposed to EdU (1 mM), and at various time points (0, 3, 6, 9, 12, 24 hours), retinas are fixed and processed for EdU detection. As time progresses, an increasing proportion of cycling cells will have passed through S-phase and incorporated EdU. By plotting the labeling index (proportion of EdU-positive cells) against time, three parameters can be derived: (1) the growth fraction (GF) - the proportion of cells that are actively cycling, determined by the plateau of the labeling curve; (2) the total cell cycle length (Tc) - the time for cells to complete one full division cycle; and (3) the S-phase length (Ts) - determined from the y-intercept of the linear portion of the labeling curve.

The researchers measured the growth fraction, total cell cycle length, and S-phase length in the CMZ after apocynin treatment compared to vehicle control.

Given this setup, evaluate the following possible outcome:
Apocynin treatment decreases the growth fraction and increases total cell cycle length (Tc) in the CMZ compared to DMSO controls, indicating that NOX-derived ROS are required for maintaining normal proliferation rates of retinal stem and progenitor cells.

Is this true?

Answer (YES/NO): NO